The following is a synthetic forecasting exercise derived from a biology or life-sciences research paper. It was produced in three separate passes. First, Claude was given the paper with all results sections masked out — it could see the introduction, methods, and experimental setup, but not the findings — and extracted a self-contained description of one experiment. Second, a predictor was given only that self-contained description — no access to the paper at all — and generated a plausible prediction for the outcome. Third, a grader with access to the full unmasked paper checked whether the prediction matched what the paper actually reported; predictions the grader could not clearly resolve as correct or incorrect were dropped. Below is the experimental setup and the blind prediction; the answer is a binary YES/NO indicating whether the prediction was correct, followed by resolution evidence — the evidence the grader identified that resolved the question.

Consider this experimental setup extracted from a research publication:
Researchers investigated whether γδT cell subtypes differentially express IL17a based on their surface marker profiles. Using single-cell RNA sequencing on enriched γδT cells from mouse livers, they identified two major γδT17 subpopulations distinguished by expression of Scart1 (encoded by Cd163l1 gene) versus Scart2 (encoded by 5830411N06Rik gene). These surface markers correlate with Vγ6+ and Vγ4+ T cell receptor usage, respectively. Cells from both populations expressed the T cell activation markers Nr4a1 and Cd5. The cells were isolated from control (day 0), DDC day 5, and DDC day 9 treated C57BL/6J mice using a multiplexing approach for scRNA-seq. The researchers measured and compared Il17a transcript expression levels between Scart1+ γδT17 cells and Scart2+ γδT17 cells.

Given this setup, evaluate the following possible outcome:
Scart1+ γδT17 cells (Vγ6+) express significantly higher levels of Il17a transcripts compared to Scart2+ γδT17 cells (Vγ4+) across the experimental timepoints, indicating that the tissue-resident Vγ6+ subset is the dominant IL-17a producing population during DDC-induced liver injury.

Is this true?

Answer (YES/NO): YES